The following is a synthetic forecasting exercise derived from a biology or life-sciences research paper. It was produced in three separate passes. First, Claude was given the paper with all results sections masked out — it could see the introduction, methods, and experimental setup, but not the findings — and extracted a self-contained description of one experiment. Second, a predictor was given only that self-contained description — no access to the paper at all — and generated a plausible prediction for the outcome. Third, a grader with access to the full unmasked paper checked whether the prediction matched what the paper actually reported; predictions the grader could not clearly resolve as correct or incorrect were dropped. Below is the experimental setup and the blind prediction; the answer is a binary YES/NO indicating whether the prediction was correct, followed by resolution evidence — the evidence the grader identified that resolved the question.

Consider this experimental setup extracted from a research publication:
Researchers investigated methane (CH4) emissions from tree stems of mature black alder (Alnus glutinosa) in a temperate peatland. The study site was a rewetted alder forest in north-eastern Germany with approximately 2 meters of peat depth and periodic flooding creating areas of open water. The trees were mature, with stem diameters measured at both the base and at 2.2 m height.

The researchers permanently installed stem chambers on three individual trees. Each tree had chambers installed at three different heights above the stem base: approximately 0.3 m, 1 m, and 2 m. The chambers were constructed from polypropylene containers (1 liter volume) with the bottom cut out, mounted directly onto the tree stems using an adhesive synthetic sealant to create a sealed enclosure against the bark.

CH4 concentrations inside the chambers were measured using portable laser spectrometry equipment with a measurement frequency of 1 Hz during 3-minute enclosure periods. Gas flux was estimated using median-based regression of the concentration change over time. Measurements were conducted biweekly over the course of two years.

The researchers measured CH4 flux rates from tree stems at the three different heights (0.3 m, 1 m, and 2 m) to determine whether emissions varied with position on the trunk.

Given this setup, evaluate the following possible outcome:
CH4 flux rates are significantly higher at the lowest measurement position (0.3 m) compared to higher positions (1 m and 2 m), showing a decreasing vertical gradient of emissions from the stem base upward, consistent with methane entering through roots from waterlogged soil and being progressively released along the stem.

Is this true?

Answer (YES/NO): NO